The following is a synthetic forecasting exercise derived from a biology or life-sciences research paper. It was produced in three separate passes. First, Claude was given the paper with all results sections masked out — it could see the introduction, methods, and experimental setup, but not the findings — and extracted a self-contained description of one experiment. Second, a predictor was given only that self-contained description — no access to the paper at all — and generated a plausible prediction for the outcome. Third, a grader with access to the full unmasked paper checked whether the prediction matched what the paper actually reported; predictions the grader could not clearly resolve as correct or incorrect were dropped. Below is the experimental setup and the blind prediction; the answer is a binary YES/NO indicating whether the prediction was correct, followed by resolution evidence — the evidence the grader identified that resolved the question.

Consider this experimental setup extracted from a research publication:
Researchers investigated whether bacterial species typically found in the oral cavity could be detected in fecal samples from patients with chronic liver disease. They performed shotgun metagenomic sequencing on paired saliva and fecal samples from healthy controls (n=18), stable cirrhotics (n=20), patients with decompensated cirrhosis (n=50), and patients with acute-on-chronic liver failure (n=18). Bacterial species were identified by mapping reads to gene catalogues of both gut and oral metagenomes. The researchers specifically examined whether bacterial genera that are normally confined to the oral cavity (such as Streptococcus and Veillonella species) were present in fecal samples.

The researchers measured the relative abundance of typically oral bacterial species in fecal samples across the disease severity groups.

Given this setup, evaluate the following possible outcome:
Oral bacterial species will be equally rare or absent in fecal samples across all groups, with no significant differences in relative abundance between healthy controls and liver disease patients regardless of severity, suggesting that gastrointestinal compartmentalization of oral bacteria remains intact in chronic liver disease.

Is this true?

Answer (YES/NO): NO